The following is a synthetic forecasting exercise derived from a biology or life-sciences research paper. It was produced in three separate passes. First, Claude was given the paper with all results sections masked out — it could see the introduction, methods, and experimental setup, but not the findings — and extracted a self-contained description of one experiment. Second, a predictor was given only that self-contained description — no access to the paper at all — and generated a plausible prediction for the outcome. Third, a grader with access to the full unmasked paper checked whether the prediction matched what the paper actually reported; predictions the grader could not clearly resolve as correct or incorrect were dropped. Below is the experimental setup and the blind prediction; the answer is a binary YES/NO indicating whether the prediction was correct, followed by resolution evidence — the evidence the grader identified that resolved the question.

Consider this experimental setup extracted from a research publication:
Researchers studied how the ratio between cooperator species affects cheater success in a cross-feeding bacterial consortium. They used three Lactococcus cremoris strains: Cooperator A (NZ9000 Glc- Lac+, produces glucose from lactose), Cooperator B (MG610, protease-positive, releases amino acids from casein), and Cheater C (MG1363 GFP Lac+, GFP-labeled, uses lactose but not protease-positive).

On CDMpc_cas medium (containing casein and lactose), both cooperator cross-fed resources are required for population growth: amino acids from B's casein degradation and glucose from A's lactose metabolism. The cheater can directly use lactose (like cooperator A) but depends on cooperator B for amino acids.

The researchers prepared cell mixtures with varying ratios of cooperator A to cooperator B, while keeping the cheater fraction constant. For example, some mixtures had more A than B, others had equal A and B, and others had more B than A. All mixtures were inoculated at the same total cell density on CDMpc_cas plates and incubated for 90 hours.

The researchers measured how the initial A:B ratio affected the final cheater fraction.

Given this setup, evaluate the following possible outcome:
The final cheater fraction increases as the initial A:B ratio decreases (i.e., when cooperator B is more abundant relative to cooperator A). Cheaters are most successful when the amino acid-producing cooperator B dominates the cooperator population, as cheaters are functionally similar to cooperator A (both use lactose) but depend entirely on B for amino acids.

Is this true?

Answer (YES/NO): YES